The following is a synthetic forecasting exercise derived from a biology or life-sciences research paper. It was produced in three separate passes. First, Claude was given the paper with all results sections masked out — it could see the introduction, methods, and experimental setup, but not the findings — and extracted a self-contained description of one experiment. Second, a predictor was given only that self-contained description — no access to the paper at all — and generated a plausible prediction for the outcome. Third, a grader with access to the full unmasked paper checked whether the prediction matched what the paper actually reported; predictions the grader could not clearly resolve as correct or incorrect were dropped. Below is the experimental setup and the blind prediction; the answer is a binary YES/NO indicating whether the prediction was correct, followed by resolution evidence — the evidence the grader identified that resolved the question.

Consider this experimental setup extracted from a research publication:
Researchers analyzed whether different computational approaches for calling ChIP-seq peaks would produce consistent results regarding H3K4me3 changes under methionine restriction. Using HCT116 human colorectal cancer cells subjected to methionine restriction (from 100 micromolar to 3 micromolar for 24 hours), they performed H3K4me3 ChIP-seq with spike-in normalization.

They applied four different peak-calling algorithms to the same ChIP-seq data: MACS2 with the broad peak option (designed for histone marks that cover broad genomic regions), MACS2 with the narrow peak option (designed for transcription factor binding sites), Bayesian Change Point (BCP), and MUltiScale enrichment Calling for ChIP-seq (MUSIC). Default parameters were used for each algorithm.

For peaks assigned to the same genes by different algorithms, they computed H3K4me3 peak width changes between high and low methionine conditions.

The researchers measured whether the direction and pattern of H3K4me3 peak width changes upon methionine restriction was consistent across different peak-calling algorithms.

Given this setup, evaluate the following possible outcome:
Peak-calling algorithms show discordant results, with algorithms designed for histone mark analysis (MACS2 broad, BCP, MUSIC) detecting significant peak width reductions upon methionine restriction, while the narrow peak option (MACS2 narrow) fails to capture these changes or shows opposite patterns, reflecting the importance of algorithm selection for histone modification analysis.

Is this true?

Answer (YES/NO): NO